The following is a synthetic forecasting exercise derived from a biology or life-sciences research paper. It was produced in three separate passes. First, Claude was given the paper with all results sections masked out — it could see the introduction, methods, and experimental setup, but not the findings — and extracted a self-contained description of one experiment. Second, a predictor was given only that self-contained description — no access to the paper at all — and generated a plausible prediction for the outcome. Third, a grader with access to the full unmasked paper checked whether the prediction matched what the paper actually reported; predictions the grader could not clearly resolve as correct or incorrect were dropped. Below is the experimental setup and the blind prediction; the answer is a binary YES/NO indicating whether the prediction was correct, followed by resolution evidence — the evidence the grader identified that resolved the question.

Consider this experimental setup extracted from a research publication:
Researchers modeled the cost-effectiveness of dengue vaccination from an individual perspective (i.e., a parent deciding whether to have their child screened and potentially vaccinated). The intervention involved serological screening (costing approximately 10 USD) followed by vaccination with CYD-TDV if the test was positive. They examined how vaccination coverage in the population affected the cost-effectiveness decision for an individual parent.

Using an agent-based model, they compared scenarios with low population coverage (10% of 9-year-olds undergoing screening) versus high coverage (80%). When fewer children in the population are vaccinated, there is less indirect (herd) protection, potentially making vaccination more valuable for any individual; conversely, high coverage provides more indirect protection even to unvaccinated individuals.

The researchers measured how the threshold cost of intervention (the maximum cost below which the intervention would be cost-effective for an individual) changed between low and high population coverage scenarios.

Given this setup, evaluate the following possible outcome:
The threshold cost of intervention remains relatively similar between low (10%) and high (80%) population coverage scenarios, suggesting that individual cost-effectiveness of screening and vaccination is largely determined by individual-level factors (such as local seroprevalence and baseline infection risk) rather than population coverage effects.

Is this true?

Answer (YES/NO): NO